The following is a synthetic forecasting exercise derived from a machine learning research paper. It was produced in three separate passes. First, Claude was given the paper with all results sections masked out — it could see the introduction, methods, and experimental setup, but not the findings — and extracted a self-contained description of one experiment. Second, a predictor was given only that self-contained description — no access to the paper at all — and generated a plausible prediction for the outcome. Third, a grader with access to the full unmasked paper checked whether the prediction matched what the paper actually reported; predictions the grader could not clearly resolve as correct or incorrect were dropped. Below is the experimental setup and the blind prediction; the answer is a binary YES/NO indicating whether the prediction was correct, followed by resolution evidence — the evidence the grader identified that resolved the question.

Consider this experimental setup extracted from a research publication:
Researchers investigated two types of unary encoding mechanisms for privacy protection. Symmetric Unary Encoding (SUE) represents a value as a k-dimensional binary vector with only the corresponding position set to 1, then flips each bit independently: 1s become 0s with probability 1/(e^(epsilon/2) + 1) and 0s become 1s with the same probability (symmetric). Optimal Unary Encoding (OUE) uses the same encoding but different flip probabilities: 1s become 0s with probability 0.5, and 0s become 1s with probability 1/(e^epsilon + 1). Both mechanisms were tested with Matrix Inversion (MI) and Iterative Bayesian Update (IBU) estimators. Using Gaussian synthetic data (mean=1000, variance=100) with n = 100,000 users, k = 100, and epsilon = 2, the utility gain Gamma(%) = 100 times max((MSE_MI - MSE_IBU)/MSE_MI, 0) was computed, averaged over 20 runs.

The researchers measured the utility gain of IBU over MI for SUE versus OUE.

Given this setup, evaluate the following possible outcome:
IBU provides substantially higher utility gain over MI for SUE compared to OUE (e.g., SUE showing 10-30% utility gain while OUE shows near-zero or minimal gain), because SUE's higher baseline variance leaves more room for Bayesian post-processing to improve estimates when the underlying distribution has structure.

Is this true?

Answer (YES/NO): NO